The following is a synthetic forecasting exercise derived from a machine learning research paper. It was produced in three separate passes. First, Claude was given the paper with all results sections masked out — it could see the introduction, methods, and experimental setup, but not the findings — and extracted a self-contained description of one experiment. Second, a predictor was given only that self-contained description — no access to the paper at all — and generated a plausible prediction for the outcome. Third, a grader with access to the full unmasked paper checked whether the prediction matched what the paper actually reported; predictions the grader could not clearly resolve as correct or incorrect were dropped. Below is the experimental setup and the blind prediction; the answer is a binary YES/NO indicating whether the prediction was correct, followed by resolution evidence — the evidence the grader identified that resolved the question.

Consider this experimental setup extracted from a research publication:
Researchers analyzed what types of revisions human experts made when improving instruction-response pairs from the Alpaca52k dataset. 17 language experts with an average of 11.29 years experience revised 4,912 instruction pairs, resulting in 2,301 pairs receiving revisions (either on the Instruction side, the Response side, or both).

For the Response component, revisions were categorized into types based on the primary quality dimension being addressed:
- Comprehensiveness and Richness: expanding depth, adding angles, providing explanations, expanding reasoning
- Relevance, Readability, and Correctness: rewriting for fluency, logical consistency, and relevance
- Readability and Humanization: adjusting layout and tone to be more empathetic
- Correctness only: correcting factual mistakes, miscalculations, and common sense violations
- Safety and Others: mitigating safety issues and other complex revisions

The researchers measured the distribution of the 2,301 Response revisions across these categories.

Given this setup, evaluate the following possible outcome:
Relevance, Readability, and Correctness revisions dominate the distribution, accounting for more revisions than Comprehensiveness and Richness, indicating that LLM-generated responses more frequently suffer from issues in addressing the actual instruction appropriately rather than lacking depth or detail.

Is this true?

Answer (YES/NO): NO